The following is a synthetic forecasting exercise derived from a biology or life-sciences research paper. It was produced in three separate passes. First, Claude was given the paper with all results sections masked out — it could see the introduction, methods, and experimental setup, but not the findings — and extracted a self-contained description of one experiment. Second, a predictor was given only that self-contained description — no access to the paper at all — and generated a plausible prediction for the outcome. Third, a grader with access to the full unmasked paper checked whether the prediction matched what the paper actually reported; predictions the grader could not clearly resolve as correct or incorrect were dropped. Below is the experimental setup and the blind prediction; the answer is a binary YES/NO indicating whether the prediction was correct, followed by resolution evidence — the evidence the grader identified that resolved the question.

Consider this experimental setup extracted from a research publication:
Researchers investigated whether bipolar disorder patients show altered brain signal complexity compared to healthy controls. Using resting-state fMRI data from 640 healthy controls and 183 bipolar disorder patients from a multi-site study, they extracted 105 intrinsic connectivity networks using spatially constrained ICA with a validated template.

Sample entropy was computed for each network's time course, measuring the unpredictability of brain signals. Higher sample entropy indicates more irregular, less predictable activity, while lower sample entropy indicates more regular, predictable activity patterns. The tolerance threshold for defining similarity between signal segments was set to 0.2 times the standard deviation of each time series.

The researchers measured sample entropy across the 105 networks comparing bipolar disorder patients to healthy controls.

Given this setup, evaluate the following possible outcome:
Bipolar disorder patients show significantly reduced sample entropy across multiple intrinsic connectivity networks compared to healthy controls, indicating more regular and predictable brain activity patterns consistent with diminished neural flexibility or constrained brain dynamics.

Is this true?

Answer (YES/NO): NO